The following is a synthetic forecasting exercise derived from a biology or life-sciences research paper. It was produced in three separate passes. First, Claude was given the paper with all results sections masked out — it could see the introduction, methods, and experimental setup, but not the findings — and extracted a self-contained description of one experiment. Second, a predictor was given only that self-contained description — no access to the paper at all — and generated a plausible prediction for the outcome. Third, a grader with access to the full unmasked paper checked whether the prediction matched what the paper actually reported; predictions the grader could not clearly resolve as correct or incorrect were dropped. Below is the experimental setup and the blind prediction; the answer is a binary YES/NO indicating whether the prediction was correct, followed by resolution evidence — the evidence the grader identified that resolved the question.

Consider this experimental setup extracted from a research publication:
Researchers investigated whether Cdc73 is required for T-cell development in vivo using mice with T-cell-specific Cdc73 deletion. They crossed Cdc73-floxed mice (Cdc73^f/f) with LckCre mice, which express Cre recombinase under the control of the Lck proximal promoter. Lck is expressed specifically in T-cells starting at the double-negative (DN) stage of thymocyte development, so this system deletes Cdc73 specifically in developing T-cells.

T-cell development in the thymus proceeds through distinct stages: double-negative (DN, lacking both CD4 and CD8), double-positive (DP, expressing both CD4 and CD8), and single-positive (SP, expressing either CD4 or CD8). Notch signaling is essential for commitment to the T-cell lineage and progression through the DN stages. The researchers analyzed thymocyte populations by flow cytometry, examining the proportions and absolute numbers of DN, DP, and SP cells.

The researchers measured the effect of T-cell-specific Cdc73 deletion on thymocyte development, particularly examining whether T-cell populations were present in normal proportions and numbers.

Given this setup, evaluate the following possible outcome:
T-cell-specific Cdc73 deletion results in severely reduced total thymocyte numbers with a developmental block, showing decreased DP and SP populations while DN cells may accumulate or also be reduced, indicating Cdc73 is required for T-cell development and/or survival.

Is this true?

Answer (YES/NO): YES